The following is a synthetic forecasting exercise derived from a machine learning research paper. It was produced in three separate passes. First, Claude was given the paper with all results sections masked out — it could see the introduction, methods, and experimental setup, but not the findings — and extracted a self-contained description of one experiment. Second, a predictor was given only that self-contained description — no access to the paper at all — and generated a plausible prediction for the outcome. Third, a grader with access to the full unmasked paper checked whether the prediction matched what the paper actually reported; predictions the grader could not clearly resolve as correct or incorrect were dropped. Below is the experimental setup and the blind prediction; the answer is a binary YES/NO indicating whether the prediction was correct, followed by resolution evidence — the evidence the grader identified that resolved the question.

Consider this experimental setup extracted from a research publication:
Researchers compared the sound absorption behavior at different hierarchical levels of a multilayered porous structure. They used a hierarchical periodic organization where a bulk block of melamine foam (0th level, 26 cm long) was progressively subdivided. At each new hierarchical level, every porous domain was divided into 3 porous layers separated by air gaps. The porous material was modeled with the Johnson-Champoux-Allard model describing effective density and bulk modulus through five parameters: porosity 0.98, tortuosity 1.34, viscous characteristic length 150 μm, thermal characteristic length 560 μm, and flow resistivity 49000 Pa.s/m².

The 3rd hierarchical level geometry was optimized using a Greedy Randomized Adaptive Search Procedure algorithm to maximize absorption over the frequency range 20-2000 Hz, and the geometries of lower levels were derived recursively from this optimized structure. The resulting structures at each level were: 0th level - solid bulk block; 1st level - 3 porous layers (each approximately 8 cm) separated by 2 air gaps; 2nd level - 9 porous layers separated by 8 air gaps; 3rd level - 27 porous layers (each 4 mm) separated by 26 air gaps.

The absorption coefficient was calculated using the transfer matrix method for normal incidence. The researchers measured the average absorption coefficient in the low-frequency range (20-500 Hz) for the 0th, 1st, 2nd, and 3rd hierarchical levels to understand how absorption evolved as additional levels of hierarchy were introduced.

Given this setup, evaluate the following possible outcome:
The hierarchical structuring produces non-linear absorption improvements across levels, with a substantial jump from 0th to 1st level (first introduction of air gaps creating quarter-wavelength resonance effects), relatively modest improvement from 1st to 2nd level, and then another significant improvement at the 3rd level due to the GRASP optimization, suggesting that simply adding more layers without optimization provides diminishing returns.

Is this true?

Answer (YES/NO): NO